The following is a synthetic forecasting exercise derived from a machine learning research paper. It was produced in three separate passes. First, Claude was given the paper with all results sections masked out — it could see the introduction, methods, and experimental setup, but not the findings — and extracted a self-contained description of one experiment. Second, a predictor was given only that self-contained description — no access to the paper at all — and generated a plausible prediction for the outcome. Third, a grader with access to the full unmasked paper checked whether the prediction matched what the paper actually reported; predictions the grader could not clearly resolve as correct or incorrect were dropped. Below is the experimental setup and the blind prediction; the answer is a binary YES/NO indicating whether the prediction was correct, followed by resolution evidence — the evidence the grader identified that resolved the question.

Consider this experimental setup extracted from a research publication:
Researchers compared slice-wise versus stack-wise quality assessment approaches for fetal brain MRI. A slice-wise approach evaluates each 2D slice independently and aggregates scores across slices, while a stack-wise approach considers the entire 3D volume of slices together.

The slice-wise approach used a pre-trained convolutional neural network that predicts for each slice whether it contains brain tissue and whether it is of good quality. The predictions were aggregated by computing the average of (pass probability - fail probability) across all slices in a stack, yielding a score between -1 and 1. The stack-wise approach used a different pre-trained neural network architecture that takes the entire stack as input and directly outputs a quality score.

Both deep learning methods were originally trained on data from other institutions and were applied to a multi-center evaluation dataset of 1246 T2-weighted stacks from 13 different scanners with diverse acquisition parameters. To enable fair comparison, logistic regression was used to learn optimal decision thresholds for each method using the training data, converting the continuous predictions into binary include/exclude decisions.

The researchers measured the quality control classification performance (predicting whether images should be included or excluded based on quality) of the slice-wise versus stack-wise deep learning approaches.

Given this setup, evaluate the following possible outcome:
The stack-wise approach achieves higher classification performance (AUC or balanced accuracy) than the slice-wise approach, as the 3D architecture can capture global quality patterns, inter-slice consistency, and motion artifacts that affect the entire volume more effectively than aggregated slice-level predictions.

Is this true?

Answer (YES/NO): NO